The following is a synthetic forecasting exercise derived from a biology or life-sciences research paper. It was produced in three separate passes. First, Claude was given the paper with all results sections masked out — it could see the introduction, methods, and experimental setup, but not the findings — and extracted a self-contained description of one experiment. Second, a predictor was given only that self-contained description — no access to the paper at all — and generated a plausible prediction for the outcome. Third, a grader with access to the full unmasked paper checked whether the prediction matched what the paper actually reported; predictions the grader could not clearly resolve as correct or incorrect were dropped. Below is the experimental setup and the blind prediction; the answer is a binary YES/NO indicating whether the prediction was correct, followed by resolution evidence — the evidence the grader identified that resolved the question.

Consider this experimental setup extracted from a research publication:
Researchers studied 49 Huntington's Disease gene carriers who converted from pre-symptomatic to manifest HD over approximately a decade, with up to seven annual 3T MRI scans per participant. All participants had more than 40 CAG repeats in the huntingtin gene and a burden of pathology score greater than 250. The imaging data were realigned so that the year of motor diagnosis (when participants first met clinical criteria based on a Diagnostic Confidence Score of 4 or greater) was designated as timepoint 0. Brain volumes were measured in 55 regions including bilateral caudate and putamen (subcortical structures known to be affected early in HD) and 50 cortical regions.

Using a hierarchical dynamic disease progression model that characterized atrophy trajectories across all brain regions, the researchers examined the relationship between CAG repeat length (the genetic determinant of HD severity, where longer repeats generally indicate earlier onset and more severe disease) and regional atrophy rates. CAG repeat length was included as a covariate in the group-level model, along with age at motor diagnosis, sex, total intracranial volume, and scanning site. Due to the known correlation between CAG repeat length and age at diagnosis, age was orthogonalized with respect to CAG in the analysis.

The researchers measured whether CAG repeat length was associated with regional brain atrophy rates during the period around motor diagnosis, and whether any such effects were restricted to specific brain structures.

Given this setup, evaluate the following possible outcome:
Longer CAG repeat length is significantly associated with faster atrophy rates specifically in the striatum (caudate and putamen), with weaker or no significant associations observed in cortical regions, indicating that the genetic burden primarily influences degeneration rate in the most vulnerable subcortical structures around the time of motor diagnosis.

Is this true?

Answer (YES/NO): NO